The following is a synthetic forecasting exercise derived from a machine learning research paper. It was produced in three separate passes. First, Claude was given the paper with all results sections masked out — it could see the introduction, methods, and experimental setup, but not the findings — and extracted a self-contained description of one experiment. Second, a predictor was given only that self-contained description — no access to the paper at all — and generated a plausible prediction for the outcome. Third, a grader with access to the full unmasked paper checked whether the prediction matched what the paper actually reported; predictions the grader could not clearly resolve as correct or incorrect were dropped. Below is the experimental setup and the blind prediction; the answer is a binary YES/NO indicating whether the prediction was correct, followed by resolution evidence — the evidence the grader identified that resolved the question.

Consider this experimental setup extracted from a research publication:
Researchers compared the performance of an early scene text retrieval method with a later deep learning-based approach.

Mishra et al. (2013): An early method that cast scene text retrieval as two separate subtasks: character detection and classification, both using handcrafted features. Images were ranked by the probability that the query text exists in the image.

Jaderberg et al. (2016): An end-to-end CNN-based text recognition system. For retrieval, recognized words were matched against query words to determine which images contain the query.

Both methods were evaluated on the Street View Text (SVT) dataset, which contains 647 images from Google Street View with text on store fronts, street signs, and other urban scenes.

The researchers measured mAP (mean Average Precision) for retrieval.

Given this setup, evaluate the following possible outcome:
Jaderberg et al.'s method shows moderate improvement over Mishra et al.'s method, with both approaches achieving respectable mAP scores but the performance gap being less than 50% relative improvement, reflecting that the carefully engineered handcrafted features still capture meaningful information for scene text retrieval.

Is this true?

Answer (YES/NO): NO